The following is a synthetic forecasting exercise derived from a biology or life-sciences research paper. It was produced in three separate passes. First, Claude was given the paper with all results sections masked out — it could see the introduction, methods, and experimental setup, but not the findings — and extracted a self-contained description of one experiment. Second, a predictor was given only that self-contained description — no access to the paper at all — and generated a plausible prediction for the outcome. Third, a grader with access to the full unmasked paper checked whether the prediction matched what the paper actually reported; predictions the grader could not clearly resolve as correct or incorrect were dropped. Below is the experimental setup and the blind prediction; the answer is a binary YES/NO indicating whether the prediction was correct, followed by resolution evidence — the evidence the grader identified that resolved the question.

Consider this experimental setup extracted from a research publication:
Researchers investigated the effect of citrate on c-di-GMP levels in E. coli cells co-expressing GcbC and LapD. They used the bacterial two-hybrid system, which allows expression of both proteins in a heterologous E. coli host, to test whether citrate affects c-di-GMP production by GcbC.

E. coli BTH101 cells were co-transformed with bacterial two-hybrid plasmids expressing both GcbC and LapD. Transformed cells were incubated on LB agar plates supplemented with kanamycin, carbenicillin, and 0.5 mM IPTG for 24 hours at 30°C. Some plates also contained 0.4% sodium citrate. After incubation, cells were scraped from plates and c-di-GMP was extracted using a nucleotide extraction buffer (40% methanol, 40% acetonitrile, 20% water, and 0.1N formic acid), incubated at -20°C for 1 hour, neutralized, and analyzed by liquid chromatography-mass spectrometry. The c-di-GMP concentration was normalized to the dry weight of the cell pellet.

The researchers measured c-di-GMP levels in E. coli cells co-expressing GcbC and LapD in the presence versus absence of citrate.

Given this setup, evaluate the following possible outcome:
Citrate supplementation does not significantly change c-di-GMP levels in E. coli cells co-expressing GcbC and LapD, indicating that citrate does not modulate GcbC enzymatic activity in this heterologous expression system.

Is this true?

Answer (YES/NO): NO